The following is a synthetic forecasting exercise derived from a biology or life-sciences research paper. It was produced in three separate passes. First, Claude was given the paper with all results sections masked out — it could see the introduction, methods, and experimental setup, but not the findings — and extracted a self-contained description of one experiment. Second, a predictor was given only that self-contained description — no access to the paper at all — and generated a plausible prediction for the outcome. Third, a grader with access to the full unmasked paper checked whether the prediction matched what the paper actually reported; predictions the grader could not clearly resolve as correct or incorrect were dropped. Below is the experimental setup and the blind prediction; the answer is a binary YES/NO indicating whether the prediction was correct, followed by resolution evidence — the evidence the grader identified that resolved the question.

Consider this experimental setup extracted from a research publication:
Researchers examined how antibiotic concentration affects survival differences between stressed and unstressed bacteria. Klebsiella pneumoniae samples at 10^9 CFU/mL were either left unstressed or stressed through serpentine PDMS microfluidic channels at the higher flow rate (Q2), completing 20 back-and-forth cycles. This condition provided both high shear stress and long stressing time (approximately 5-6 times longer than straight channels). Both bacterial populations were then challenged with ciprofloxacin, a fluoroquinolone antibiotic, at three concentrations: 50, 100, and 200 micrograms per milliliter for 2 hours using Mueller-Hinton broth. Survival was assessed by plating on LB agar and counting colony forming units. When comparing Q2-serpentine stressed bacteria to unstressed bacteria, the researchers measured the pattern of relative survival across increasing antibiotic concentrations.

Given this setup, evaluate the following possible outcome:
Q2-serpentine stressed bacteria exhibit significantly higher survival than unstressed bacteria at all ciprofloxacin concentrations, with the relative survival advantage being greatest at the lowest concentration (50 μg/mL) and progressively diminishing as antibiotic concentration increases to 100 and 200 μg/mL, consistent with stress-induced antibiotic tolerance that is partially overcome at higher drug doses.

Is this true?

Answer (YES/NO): NO